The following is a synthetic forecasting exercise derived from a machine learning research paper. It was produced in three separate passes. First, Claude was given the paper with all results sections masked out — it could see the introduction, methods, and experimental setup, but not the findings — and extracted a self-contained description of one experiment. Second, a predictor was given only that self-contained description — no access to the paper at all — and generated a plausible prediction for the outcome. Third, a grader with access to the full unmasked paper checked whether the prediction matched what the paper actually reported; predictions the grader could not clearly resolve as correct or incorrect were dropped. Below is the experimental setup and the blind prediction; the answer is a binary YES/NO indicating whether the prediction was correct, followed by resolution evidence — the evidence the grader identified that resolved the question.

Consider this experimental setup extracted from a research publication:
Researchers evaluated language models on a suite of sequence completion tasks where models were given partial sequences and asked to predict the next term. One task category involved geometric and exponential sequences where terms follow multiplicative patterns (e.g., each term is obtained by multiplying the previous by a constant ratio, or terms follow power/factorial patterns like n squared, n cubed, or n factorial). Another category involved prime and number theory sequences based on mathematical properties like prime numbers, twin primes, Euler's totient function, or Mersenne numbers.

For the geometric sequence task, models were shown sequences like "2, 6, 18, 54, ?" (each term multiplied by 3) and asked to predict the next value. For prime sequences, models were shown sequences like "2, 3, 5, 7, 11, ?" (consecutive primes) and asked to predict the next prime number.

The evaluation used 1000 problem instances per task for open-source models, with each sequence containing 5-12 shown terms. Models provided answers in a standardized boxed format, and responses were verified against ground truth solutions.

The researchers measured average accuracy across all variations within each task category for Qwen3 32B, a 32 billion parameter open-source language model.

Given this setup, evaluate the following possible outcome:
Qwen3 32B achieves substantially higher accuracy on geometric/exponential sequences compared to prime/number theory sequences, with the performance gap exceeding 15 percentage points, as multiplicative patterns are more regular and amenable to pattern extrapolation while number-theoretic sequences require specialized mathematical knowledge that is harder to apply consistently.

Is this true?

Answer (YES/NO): NO